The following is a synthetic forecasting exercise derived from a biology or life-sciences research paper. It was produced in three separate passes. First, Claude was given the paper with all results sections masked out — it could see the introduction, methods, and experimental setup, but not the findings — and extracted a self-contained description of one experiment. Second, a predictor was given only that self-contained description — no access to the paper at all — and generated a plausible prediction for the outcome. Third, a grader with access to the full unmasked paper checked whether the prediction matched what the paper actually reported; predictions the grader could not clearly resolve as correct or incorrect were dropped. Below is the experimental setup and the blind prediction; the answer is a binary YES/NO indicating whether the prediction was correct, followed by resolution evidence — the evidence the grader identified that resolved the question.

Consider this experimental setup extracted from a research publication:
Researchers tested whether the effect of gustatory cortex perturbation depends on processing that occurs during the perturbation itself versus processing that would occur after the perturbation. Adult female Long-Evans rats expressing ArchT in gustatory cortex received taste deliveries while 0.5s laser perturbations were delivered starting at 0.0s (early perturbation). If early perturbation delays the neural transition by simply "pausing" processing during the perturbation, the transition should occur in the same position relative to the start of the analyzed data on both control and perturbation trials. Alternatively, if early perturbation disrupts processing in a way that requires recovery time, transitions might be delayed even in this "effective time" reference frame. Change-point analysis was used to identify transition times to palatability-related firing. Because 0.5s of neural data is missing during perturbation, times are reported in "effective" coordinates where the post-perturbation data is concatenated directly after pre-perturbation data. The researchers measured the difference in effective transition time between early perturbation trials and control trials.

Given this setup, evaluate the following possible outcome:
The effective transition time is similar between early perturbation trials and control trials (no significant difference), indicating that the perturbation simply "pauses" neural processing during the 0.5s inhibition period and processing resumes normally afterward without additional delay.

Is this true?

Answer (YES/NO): NO